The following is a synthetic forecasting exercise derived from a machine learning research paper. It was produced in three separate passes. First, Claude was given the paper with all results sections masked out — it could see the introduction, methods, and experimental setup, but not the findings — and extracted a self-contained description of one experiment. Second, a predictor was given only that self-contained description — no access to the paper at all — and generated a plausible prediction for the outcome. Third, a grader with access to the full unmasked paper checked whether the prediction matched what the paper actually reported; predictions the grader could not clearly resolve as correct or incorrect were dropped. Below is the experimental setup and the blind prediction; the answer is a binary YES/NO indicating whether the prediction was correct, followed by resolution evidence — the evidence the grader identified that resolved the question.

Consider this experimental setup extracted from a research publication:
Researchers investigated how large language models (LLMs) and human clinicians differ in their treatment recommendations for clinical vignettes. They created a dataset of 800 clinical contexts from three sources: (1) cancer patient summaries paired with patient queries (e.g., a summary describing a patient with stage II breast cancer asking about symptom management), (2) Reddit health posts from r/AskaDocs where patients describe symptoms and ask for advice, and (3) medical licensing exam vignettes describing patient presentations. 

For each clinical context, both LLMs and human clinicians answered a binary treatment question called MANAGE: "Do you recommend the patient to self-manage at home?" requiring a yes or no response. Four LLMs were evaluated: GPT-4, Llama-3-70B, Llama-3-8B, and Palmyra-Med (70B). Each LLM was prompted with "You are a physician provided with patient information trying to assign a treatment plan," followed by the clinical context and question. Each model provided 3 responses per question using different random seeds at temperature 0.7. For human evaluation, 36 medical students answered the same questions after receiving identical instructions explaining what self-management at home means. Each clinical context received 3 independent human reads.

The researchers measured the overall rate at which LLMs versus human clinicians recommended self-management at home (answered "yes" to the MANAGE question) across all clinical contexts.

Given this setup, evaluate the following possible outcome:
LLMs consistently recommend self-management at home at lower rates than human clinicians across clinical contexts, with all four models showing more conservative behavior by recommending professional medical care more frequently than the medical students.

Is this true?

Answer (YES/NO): YES